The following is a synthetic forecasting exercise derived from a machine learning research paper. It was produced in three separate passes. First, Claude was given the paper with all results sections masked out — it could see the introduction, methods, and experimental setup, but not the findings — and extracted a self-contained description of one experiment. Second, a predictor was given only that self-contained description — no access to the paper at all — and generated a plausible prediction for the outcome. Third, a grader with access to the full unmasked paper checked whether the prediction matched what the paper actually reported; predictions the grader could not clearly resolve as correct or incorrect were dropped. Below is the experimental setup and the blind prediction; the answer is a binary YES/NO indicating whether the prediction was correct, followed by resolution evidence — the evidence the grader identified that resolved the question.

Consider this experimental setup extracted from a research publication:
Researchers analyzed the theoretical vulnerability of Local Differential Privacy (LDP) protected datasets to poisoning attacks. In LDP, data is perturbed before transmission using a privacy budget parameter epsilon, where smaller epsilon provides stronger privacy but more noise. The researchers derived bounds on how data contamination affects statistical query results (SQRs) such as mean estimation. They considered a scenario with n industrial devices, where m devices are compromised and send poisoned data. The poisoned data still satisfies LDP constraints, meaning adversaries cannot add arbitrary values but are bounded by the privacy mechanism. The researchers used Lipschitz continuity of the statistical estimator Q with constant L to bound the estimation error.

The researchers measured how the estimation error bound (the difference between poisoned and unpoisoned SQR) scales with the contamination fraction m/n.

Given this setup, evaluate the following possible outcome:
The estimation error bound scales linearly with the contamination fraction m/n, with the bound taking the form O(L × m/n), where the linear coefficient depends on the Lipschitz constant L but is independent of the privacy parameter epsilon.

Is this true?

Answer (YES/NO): NO